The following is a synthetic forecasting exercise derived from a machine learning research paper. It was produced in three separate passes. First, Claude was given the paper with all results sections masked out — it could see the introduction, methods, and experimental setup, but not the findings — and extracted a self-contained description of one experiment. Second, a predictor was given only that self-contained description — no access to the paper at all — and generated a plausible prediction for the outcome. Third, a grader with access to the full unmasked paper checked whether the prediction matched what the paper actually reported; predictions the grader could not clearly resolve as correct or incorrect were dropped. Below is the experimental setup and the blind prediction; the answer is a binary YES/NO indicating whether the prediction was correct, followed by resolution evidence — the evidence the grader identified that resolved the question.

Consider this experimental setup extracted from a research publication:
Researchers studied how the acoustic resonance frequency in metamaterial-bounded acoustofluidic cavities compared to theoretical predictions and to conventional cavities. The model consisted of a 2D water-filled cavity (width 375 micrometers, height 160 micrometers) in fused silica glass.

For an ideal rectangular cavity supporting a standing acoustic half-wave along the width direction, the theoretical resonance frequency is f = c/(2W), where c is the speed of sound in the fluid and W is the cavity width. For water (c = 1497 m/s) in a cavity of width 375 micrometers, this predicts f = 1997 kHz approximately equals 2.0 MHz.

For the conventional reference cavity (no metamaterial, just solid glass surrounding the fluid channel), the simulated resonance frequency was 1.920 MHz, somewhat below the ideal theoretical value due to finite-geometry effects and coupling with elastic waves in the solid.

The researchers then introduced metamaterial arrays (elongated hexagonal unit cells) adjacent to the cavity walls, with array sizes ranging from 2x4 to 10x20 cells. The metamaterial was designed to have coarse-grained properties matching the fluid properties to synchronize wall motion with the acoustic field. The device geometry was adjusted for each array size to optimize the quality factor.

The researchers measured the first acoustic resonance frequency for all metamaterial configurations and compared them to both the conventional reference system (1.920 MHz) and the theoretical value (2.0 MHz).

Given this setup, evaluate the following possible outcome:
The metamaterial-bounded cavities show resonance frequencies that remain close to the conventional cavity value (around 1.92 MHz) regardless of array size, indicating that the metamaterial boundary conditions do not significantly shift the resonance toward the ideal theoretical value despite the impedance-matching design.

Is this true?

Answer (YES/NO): NO